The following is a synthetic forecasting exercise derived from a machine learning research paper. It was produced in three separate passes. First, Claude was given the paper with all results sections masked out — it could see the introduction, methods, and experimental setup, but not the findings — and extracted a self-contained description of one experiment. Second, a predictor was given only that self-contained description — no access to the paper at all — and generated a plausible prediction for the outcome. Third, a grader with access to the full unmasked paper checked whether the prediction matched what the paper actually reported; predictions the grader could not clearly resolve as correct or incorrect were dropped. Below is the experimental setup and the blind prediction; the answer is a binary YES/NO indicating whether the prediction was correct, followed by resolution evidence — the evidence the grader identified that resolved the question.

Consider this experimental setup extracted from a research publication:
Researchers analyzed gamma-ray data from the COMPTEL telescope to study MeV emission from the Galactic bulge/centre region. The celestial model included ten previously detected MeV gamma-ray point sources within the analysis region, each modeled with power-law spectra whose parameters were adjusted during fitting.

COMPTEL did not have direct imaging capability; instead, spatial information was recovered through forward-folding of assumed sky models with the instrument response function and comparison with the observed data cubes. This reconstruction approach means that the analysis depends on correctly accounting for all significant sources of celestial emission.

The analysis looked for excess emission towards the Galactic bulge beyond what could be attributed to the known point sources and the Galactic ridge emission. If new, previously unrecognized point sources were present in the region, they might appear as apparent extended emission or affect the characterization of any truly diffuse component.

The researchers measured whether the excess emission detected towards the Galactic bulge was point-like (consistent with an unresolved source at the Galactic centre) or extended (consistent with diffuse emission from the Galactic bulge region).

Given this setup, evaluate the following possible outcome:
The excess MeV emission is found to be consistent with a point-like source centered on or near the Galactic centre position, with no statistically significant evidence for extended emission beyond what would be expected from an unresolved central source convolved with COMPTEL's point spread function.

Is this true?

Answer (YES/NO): NO